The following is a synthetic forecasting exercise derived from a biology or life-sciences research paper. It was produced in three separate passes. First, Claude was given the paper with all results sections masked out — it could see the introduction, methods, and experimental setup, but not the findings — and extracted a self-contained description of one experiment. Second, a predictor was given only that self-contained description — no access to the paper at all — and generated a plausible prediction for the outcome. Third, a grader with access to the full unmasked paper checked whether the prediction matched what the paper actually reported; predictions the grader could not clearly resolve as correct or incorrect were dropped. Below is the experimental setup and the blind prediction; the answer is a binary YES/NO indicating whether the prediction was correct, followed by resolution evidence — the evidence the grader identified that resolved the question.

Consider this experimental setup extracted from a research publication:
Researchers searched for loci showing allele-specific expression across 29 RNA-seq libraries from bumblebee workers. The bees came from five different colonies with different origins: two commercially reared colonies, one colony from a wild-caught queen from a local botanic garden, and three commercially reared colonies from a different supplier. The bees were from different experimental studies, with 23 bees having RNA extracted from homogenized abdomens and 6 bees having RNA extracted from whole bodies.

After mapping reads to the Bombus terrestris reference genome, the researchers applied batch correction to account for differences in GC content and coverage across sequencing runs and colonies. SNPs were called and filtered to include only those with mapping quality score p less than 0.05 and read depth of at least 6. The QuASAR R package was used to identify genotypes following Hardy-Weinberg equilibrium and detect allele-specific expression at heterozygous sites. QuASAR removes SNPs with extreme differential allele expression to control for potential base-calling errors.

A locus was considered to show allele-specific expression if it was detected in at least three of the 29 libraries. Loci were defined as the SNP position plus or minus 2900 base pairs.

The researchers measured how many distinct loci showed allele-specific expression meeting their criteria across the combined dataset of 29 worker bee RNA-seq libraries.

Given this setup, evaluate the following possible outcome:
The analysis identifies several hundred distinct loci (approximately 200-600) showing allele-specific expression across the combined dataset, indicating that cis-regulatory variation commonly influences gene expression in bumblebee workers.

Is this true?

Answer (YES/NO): YES